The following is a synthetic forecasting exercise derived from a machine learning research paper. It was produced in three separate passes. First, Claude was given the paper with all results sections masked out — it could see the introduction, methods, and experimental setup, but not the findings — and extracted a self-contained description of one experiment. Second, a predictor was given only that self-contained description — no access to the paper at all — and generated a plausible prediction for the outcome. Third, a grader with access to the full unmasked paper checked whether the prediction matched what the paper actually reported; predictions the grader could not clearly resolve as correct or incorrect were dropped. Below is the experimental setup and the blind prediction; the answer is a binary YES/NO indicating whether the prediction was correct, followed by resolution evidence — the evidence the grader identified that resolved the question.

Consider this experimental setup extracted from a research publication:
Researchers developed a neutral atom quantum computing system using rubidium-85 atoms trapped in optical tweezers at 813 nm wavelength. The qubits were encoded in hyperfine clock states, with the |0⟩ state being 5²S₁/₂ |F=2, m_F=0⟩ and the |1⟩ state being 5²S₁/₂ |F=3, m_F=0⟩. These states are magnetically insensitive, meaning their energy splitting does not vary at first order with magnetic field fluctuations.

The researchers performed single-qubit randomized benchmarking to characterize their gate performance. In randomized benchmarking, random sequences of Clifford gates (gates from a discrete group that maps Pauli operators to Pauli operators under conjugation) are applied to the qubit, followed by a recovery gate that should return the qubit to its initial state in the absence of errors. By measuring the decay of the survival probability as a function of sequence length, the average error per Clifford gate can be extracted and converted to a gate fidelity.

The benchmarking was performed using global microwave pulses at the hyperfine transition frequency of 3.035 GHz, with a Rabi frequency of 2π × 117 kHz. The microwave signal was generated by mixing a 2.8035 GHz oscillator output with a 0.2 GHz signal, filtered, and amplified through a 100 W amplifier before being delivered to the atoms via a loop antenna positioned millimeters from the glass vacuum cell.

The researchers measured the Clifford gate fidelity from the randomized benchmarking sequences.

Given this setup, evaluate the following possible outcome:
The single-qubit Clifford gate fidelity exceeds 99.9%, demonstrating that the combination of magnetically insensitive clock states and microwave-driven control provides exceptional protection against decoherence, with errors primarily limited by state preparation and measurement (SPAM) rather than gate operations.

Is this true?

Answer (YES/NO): NO